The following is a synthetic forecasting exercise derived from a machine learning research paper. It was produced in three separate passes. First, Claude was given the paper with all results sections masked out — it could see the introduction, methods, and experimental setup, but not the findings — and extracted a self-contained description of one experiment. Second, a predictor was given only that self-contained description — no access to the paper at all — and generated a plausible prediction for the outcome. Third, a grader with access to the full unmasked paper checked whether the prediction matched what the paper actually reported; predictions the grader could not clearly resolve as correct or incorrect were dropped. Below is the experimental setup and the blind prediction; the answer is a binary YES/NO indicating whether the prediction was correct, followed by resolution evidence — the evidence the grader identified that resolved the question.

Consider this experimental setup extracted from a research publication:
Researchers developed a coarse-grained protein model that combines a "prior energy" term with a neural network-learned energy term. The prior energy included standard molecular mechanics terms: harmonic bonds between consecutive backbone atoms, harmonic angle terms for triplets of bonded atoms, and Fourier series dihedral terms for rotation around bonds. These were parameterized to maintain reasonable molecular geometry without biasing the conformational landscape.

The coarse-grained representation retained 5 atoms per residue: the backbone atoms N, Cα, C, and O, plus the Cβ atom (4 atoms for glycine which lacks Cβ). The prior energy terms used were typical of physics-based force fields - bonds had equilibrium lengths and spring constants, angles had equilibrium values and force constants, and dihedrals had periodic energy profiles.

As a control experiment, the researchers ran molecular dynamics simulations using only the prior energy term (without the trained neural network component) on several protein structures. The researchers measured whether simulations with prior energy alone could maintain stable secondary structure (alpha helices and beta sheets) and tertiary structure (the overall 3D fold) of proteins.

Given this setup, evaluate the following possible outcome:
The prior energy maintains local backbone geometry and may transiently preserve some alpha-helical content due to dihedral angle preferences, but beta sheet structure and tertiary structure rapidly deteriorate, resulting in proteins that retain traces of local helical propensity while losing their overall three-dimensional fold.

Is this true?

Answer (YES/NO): NO